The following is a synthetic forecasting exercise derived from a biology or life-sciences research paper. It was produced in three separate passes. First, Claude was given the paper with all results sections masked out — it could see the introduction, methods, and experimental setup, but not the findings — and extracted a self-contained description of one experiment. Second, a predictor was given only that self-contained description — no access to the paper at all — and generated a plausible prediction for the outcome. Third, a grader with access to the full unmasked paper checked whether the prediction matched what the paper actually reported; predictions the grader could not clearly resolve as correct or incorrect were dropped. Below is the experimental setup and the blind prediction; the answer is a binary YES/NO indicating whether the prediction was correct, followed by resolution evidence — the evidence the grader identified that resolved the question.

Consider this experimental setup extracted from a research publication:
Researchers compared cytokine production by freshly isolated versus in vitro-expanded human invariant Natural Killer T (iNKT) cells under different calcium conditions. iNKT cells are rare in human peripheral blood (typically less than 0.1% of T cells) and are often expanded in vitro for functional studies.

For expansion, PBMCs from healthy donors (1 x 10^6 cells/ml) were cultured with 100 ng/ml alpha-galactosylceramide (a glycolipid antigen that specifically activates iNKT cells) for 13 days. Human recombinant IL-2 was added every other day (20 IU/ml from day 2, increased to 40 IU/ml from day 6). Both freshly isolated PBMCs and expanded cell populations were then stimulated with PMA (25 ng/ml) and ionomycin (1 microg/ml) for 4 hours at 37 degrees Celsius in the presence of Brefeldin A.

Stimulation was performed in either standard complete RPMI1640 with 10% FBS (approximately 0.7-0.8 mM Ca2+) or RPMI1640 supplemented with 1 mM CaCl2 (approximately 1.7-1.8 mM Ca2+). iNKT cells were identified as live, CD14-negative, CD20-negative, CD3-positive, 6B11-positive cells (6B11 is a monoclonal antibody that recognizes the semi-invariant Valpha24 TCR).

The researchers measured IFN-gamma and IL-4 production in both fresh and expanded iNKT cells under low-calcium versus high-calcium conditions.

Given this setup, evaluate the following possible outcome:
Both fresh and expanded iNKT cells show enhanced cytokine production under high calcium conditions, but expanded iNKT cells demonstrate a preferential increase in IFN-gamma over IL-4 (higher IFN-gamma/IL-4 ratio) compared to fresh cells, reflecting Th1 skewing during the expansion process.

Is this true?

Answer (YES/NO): NO